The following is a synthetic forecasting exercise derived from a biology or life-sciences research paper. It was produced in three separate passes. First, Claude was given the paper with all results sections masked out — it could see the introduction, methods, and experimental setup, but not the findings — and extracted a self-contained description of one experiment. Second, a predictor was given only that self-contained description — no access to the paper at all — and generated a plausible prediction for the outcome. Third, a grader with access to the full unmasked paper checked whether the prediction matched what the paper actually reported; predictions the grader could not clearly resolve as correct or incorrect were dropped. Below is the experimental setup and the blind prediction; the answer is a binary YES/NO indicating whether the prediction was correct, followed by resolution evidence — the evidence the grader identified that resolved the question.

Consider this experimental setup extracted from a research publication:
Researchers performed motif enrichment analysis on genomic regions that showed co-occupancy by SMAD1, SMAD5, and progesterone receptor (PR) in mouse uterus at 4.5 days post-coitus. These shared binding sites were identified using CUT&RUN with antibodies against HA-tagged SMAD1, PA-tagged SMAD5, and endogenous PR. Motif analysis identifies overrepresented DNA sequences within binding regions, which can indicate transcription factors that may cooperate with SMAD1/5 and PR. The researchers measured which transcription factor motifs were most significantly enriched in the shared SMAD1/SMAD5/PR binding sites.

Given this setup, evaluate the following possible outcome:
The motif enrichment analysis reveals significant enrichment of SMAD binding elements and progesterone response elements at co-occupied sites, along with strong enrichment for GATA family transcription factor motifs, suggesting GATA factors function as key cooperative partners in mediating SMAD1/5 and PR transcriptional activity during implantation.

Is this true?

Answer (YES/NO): NO